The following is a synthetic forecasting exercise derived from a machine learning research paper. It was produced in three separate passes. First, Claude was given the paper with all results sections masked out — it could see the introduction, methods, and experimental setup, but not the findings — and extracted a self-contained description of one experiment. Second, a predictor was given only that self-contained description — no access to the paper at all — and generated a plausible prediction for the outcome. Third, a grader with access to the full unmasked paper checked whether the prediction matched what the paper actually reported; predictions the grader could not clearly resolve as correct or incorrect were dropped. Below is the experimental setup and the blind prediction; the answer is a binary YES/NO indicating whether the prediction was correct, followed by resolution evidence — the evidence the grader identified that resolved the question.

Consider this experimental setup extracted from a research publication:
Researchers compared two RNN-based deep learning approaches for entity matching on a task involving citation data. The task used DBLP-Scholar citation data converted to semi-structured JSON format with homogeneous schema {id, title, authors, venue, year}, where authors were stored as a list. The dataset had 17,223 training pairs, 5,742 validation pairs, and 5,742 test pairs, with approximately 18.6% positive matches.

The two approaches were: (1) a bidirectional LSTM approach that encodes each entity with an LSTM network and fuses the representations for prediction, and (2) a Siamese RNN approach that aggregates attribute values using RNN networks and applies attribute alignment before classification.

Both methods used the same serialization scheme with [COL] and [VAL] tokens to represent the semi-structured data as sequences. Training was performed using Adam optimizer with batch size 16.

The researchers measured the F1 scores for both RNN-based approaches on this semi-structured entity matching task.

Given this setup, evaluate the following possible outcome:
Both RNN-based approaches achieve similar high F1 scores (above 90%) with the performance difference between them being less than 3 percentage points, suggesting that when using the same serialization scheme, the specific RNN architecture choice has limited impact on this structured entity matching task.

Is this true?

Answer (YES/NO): NO